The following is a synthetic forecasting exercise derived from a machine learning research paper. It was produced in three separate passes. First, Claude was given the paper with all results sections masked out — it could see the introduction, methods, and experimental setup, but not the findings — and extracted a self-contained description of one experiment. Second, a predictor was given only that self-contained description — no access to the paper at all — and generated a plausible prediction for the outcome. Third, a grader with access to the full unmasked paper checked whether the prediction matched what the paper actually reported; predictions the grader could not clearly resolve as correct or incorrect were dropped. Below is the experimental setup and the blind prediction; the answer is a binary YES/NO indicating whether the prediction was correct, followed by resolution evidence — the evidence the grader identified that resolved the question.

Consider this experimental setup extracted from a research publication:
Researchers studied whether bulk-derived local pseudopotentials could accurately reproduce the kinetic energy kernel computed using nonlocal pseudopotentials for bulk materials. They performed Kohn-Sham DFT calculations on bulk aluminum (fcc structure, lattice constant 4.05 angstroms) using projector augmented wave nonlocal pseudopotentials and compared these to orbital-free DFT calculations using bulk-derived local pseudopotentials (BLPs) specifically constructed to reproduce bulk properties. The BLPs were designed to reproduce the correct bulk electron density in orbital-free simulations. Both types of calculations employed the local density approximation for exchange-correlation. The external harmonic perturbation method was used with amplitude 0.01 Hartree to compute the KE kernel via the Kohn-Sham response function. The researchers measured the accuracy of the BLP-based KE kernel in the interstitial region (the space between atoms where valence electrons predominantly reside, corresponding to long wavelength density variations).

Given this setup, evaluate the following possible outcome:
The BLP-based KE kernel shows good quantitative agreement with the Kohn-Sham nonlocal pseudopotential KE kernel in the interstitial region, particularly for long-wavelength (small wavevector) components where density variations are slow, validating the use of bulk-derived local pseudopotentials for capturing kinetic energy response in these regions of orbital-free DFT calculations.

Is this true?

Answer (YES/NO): YES